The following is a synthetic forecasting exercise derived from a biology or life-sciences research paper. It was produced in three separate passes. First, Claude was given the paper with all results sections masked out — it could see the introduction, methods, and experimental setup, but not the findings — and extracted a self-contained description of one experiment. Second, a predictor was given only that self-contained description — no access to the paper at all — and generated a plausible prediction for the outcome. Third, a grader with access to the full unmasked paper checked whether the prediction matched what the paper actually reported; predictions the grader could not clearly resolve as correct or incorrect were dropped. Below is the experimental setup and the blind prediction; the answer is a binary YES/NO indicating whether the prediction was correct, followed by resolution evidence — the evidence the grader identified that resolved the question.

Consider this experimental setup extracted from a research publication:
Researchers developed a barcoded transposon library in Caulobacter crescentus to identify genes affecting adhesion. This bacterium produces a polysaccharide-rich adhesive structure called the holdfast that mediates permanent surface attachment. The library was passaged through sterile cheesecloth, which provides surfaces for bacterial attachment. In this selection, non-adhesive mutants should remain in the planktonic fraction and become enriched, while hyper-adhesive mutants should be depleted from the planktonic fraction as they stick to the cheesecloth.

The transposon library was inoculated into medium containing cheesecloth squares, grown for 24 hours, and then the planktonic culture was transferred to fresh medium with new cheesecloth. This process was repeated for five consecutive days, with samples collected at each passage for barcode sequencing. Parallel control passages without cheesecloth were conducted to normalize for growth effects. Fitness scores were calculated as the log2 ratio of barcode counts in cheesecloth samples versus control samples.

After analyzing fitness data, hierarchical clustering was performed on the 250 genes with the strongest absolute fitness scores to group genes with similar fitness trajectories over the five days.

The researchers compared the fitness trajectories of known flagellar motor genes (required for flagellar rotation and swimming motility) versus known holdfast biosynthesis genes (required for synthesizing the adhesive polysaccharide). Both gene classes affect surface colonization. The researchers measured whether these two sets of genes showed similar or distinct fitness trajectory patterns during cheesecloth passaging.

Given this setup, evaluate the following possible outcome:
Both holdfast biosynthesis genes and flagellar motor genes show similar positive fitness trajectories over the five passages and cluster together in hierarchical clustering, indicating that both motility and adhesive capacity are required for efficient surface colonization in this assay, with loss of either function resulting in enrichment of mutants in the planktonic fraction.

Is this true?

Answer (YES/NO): NO